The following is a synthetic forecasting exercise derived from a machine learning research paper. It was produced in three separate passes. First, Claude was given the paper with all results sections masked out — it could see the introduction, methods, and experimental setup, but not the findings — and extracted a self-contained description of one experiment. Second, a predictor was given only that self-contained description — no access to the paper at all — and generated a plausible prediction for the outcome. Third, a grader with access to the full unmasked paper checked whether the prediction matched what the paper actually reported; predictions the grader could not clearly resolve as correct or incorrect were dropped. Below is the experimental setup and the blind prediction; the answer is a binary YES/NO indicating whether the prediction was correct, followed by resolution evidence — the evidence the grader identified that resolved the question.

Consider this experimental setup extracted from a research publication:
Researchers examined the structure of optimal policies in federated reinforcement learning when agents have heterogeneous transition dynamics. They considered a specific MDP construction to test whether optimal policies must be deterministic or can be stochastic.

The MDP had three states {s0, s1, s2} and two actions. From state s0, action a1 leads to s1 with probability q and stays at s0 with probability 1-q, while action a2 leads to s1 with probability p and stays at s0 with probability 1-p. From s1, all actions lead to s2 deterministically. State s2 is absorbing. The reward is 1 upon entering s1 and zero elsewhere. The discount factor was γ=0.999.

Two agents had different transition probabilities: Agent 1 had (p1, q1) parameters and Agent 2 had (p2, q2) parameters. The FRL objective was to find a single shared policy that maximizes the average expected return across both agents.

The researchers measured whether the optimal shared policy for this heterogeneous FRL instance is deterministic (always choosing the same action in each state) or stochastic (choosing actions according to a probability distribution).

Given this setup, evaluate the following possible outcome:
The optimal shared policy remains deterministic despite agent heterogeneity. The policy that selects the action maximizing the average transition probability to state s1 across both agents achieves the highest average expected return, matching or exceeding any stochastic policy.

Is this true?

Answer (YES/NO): NO